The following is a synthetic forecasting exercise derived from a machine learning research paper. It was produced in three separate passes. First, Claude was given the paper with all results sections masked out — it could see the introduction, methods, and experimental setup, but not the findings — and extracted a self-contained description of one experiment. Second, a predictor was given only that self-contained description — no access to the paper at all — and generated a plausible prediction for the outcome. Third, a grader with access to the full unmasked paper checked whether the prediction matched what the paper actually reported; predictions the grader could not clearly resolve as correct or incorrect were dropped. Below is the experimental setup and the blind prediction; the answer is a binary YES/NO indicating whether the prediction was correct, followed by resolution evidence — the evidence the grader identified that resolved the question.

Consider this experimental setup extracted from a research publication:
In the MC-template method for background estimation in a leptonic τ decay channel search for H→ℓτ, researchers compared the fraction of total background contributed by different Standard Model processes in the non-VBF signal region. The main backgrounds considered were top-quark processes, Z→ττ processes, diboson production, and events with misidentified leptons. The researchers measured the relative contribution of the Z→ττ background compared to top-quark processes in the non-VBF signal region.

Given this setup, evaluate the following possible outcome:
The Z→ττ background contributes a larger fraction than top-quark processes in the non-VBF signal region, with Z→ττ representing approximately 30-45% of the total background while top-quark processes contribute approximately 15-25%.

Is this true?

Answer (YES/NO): NO